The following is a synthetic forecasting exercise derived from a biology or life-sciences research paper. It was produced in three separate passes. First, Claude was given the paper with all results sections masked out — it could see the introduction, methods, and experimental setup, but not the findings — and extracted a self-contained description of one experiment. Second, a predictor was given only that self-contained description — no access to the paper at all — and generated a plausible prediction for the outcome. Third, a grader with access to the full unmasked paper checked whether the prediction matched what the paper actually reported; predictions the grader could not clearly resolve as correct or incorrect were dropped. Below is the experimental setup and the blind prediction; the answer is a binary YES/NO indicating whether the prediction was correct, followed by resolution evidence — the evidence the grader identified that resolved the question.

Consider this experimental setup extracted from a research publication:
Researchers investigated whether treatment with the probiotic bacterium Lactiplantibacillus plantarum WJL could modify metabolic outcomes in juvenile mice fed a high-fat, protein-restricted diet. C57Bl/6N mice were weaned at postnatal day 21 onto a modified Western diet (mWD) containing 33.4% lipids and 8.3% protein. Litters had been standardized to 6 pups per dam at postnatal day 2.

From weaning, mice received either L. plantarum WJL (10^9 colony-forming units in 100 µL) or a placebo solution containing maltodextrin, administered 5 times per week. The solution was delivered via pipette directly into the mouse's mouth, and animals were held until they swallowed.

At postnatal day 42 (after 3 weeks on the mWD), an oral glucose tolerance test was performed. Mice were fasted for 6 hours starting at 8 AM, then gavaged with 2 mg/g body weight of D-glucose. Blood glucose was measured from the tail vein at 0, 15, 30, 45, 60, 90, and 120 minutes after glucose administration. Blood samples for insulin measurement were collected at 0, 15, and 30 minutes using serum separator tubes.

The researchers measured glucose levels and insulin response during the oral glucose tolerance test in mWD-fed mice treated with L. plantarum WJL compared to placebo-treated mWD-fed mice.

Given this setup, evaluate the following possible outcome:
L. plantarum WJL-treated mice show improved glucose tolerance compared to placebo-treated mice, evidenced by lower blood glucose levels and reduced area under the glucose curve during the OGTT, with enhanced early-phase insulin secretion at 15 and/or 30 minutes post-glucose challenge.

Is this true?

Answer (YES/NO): NO